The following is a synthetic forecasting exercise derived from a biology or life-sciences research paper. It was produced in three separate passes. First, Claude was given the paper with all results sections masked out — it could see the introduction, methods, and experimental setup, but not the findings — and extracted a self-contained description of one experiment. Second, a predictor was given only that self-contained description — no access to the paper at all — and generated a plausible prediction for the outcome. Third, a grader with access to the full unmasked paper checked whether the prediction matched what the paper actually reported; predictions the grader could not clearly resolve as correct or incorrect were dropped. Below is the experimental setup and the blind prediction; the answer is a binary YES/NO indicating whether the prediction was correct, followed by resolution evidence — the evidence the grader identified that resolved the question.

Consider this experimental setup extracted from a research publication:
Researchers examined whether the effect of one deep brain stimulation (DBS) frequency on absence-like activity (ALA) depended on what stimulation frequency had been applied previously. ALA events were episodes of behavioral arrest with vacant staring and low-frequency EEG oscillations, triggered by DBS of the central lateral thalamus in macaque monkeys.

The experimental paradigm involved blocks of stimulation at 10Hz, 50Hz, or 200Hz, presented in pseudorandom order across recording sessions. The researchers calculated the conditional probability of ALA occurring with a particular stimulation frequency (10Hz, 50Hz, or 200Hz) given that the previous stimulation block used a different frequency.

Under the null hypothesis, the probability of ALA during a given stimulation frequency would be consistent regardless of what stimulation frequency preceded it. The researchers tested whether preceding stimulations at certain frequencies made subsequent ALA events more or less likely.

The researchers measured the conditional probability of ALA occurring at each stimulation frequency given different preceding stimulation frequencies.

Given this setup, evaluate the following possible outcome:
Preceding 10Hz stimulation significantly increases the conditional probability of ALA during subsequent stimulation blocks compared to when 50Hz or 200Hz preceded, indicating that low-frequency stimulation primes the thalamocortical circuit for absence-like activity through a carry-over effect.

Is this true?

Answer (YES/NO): NO